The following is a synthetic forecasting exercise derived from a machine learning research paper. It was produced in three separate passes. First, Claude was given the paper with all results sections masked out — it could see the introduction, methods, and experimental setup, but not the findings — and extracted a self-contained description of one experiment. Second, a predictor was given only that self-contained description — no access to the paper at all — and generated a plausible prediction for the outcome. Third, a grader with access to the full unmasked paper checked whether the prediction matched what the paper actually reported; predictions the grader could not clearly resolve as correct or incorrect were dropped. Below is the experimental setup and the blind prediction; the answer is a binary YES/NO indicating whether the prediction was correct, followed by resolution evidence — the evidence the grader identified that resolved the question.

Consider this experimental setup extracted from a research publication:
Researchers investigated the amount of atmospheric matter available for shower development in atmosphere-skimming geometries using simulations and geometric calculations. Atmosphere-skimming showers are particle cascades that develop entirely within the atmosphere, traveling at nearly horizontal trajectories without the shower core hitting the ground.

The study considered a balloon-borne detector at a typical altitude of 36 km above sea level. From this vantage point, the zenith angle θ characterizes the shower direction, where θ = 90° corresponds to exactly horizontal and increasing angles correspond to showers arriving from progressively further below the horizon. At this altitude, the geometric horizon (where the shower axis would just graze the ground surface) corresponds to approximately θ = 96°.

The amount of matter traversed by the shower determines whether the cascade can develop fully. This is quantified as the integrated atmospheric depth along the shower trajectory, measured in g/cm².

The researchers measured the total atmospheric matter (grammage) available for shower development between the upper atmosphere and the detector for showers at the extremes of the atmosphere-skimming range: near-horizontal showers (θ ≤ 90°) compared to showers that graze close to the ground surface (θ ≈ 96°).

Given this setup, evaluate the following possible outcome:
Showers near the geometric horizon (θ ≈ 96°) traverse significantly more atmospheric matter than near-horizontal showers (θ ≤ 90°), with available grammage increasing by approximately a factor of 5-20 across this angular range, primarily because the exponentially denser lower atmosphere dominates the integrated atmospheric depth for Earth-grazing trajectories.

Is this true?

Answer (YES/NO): NO